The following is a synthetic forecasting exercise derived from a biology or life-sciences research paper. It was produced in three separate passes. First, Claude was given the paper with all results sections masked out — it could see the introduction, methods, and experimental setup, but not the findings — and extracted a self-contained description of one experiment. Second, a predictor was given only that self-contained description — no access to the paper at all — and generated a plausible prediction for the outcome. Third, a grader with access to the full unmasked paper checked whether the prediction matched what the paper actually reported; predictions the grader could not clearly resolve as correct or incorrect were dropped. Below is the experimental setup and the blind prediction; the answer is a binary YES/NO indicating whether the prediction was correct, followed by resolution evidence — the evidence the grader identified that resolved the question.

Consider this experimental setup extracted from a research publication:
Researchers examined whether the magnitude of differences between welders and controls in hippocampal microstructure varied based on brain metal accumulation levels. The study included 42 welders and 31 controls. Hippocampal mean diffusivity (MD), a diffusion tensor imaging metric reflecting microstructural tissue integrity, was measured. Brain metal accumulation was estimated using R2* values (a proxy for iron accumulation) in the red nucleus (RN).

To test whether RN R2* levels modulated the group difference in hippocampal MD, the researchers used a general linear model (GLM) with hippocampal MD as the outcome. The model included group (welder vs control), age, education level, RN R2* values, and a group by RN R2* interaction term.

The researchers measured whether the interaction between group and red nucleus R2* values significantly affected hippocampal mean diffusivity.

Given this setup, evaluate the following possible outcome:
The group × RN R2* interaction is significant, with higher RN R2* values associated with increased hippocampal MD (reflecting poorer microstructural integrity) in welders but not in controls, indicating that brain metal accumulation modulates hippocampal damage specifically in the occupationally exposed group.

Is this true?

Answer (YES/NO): YES